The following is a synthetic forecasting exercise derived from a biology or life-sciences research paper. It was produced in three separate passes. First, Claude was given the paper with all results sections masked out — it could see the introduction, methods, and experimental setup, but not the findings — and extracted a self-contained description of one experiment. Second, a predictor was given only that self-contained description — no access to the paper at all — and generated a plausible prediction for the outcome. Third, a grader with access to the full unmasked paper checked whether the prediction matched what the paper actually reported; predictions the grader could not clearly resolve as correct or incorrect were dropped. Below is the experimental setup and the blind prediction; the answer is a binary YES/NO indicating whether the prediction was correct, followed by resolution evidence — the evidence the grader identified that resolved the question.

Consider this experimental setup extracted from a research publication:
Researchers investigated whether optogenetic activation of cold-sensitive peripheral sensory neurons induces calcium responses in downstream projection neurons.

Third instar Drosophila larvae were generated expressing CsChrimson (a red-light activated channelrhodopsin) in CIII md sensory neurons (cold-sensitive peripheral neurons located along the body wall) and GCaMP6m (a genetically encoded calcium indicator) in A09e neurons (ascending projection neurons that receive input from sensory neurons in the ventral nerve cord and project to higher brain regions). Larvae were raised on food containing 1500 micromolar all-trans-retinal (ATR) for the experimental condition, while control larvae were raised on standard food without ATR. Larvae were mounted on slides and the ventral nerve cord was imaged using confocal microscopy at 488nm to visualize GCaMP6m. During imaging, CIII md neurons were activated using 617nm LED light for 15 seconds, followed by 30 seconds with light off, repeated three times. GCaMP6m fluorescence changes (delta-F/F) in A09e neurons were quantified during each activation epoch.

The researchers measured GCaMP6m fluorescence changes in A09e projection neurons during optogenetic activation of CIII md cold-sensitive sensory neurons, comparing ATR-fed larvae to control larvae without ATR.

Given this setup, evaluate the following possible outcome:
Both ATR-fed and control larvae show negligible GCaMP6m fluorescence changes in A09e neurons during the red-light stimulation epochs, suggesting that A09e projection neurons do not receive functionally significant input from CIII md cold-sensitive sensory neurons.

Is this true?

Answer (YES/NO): NO